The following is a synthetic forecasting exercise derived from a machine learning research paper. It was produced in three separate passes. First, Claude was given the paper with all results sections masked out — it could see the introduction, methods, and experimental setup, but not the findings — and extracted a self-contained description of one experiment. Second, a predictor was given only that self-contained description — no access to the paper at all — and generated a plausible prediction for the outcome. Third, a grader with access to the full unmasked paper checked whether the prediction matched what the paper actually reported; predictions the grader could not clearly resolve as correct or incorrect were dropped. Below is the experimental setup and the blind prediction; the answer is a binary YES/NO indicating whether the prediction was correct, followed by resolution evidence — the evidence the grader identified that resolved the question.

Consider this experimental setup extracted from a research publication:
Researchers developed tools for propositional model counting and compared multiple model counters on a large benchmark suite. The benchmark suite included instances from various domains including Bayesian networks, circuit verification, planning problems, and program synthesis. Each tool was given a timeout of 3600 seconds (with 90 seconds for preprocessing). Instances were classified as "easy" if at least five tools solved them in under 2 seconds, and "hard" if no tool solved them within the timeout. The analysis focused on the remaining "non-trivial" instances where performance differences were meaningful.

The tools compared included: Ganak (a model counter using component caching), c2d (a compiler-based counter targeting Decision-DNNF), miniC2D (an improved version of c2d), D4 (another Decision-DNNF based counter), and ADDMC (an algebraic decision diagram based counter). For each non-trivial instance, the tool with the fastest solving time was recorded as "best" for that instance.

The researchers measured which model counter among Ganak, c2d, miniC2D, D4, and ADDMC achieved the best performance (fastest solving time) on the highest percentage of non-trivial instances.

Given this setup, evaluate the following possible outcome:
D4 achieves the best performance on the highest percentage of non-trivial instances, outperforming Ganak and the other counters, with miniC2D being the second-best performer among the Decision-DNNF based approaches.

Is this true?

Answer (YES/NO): NO